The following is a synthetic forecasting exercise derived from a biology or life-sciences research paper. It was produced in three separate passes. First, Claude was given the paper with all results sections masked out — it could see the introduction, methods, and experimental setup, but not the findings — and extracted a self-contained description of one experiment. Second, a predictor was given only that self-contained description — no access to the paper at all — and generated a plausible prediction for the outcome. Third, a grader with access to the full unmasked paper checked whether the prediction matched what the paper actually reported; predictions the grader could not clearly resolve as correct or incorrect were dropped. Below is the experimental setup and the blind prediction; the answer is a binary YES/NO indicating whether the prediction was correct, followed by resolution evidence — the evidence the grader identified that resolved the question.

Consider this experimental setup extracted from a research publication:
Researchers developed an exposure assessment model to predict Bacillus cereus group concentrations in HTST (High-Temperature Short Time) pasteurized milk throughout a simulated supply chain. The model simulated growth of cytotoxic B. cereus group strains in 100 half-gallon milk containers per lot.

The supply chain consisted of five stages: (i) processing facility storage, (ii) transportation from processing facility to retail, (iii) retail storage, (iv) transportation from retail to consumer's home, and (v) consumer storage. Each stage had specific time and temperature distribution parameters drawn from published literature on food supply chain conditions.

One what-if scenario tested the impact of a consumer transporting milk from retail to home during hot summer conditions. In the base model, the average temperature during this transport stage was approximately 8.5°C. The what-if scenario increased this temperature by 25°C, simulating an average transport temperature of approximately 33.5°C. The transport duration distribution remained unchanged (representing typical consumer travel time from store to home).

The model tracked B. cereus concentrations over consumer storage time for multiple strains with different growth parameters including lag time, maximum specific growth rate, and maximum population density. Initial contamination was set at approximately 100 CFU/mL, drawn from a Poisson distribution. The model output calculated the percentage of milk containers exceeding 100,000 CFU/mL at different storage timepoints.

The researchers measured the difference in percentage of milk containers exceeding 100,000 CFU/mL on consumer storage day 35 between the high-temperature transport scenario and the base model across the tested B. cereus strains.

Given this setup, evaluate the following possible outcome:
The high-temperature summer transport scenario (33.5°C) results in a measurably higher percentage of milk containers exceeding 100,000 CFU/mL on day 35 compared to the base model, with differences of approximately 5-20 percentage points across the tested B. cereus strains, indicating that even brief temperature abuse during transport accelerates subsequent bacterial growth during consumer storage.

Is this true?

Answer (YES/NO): NO